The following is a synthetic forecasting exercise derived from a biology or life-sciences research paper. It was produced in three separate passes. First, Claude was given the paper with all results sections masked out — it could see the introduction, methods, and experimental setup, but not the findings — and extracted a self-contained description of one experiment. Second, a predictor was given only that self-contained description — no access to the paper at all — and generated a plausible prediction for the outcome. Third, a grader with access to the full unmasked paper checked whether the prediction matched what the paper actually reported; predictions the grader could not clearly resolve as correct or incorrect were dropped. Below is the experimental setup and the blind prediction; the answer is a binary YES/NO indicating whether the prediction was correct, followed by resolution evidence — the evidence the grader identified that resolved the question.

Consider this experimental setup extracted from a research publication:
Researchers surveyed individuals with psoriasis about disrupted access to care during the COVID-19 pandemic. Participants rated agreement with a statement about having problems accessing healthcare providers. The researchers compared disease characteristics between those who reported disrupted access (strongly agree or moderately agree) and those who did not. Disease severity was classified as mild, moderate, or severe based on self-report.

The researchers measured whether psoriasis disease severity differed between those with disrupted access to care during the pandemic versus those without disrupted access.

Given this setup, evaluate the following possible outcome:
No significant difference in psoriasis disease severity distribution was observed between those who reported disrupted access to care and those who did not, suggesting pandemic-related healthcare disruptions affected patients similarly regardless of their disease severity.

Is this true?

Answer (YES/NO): NO